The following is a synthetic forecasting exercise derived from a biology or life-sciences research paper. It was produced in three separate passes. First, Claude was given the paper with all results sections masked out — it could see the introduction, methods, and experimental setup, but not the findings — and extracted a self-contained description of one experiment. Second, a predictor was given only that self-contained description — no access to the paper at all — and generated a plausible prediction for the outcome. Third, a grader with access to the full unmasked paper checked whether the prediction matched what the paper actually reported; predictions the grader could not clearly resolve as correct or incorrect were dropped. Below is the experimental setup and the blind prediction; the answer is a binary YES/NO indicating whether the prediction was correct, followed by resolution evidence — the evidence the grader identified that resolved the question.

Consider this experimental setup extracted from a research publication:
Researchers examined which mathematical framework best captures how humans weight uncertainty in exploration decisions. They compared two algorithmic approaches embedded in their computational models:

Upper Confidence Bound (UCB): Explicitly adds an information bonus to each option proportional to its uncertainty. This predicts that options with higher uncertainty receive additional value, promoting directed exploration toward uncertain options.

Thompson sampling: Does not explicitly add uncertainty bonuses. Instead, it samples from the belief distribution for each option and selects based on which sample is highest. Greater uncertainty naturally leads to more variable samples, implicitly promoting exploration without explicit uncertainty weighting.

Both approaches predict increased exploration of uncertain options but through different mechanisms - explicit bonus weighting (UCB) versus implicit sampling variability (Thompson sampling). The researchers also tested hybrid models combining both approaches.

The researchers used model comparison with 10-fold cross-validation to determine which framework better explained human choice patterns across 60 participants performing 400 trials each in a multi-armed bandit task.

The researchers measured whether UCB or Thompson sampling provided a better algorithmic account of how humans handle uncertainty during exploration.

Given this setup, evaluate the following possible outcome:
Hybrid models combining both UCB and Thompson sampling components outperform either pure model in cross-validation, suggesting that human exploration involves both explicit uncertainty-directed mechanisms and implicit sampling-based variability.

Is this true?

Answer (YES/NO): NO